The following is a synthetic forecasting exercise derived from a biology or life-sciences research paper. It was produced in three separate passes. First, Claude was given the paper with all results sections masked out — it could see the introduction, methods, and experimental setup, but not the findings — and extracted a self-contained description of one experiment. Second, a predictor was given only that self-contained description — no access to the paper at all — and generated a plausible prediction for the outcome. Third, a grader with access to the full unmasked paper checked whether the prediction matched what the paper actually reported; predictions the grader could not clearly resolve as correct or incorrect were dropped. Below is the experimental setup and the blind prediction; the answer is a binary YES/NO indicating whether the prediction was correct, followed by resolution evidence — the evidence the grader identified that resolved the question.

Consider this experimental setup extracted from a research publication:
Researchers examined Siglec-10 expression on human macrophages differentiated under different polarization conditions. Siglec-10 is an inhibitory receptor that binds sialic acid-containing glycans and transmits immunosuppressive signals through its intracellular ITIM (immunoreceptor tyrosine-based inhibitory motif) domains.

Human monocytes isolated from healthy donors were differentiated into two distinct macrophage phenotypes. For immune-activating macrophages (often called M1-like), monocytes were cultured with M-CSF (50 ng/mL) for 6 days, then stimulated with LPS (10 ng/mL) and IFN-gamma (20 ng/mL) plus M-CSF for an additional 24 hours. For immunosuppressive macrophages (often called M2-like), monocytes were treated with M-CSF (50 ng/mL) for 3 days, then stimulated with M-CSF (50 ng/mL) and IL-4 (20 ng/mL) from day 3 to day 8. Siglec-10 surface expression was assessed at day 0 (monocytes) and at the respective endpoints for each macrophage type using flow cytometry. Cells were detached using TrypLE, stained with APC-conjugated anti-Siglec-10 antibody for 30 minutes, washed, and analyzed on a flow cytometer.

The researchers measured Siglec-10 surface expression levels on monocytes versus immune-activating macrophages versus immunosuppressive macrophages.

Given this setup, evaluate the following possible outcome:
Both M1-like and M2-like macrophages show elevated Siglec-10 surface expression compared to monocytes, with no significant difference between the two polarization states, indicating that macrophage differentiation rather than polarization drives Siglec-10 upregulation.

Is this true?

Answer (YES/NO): NO